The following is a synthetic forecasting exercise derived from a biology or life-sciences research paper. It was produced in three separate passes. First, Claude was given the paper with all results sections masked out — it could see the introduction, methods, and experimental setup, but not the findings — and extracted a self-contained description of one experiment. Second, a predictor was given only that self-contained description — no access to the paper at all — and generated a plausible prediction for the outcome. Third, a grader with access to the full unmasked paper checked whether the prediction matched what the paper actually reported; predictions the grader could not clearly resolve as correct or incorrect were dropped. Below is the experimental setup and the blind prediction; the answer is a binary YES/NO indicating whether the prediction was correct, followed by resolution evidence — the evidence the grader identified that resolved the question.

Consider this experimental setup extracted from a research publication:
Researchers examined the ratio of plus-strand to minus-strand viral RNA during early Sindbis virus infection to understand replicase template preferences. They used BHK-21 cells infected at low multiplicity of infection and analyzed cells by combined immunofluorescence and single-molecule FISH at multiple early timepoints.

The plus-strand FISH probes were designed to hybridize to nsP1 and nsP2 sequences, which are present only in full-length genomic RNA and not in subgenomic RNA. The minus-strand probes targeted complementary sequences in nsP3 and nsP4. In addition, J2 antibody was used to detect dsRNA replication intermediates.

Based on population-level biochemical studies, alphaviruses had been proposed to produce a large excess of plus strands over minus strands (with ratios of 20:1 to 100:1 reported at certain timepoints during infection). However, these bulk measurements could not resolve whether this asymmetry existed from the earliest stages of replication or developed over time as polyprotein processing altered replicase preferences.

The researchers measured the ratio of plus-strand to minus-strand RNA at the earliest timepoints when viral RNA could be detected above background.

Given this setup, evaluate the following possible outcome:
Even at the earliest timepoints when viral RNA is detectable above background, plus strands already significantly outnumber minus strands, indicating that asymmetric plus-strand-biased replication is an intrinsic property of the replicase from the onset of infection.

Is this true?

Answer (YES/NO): NO